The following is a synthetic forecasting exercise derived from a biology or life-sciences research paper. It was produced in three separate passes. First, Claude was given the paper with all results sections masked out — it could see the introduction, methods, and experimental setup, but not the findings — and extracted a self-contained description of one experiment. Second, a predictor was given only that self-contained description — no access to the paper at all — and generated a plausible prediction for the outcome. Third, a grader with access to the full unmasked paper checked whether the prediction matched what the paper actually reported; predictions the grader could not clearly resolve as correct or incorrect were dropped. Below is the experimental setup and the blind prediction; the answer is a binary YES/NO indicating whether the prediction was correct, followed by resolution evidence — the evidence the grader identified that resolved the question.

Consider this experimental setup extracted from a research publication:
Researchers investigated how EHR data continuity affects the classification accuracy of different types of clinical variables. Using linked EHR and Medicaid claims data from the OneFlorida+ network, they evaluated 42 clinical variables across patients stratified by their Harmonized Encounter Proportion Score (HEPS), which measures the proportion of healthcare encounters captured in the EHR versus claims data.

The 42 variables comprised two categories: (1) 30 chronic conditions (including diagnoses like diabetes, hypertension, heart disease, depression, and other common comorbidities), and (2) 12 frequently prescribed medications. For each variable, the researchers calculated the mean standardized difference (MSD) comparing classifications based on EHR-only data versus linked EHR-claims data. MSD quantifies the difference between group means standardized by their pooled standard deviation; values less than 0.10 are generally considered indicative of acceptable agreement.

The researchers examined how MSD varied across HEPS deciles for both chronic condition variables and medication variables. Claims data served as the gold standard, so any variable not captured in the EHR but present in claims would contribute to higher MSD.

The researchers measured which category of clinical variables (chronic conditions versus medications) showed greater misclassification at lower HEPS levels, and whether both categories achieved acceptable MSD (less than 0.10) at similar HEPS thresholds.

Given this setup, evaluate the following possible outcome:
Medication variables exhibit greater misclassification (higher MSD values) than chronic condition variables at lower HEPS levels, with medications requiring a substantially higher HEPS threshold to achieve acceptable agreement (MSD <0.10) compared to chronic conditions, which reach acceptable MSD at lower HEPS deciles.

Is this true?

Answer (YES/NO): NO